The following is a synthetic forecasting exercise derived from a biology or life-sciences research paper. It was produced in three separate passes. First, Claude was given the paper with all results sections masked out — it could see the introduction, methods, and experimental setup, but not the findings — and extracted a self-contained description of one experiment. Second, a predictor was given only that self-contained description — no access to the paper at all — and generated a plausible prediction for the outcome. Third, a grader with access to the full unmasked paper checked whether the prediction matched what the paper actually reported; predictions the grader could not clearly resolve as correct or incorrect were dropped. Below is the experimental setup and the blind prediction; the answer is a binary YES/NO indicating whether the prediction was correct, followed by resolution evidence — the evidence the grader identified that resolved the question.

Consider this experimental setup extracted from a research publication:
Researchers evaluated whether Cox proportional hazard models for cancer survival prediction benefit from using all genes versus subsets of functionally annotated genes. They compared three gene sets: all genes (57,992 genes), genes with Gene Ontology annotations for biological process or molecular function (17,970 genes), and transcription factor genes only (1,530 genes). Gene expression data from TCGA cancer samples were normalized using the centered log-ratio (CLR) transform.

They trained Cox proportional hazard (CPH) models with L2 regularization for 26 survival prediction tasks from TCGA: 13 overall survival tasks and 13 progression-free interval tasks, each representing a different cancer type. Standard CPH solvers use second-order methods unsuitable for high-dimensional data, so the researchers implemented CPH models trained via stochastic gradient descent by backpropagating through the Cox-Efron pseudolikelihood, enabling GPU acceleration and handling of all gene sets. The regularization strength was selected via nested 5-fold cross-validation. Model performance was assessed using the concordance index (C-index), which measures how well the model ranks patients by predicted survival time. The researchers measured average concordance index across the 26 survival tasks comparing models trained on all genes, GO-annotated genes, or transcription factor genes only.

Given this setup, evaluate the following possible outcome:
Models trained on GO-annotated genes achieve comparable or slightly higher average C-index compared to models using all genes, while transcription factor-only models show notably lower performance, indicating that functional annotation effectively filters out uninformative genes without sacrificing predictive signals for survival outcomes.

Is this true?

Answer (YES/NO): NO